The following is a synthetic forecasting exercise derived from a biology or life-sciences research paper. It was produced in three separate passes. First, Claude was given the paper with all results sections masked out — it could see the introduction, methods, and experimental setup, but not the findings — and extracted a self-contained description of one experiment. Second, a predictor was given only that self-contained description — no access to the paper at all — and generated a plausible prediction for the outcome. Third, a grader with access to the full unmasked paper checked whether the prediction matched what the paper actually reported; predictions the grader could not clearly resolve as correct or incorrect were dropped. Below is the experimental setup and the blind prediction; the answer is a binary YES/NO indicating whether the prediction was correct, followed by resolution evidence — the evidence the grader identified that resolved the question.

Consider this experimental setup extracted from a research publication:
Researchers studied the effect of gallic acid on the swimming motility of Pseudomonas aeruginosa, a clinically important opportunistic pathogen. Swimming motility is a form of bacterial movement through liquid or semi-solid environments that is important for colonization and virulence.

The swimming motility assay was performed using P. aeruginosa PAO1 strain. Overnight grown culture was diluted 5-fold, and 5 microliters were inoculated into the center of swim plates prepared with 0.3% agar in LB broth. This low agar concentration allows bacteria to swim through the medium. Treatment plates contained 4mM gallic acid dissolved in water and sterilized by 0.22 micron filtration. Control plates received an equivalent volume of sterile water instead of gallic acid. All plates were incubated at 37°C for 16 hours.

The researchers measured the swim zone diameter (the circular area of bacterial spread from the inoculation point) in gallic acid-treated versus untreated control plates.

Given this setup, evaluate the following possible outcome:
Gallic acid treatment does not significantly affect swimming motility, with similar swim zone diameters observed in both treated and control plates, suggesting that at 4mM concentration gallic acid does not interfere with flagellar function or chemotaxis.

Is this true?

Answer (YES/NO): NO